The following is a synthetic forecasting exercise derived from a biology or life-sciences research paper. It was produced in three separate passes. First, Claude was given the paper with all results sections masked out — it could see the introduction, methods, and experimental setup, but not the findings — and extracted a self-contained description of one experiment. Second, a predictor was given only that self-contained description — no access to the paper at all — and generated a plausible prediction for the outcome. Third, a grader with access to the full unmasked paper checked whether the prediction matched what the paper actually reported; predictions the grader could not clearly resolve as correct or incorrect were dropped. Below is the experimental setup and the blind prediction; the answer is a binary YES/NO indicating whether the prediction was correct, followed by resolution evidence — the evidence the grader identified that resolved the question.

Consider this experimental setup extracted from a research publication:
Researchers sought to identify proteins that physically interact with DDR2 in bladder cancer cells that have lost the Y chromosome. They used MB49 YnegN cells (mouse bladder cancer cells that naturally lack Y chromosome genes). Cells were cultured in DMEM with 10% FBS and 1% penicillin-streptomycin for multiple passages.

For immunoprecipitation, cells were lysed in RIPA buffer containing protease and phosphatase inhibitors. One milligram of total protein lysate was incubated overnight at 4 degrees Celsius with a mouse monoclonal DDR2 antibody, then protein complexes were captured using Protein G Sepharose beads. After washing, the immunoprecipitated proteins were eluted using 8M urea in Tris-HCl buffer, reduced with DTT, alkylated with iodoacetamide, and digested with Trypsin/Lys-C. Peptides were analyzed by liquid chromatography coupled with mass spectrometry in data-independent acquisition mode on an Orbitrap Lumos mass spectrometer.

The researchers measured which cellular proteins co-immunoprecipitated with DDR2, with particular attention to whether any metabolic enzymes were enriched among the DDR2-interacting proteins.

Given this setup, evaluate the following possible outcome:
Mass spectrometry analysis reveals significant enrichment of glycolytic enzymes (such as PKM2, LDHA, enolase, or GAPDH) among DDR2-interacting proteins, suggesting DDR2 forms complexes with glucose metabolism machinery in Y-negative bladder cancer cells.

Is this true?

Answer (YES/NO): NO